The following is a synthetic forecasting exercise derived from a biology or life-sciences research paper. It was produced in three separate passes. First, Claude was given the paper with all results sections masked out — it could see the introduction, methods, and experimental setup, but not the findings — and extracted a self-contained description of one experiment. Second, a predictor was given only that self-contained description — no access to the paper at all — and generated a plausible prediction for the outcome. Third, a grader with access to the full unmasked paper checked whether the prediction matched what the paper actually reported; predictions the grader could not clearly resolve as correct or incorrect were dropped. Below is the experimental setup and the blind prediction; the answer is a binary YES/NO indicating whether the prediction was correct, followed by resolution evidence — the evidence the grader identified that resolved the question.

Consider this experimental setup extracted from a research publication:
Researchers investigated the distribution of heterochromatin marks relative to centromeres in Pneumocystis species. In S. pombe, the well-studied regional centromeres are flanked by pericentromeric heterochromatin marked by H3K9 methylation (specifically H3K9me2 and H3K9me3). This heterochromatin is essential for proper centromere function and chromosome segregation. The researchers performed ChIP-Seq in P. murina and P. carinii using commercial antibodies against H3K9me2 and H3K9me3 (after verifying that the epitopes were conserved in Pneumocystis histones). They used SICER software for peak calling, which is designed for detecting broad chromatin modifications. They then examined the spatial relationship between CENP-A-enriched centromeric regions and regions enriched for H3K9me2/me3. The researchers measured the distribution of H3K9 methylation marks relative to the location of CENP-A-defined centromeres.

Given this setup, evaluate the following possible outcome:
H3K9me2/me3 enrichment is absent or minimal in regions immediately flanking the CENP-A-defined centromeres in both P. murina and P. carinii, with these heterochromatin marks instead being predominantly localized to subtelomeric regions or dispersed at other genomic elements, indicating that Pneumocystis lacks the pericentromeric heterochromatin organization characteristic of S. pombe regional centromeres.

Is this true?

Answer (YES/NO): NO